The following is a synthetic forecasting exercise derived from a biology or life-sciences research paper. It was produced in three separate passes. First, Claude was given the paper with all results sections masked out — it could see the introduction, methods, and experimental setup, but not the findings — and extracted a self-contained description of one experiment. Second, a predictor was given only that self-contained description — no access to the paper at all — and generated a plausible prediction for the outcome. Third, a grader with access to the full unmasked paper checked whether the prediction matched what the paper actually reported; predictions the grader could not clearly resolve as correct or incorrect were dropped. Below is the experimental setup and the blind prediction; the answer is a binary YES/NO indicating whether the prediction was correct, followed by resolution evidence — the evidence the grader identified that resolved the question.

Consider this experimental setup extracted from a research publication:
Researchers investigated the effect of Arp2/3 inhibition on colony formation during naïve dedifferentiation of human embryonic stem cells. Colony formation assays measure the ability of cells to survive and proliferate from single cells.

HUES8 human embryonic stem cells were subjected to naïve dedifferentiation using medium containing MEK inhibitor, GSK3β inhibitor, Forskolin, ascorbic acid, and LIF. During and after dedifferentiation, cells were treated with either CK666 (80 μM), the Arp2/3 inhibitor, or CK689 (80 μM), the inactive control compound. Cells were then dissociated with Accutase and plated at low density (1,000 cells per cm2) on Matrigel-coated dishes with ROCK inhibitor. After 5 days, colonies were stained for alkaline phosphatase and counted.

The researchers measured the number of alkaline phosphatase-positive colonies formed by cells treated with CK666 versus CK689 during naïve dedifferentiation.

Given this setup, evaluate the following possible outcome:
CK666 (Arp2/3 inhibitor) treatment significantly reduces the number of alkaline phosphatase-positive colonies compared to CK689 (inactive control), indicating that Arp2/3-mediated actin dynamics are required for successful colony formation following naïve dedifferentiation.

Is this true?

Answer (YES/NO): YES